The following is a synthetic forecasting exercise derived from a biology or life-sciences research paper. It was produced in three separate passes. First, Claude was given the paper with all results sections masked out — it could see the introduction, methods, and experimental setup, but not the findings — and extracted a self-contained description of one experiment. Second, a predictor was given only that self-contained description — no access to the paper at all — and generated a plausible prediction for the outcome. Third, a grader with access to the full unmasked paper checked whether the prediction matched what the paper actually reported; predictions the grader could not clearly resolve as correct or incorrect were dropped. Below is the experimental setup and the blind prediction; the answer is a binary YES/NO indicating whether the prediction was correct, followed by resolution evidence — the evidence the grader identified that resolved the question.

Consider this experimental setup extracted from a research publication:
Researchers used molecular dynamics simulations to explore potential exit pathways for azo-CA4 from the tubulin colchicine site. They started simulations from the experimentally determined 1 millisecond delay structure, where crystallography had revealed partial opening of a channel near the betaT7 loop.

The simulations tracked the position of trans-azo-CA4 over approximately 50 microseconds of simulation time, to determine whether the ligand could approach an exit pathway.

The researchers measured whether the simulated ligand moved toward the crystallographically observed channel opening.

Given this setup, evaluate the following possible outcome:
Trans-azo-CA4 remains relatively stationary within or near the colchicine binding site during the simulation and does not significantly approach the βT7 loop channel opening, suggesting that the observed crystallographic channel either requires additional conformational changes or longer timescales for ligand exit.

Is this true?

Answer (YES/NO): NO